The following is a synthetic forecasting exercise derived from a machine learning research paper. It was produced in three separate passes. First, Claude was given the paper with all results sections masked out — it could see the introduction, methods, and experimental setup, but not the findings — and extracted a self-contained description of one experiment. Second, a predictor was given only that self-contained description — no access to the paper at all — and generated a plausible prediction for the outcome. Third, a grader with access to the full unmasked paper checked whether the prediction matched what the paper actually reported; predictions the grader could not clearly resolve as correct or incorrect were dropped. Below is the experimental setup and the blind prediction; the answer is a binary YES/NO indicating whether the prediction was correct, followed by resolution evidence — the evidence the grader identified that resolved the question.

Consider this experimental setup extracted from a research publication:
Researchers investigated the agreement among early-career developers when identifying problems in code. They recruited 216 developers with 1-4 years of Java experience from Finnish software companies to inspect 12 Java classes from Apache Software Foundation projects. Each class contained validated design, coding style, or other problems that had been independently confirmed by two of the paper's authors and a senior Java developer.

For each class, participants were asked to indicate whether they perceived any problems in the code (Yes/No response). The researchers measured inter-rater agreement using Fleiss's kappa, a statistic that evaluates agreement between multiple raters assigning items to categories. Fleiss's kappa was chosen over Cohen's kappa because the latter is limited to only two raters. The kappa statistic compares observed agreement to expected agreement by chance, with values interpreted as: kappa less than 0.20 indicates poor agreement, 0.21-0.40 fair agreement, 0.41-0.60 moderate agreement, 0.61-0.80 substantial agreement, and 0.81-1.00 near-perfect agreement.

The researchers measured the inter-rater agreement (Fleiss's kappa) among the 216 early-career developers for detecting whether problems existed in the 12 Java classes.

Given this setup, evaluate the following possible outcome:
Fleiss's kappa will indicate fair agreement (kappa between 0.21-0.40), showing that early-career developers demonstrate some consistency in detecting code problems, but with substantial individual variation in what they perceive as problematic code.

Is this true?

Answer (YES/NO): NO